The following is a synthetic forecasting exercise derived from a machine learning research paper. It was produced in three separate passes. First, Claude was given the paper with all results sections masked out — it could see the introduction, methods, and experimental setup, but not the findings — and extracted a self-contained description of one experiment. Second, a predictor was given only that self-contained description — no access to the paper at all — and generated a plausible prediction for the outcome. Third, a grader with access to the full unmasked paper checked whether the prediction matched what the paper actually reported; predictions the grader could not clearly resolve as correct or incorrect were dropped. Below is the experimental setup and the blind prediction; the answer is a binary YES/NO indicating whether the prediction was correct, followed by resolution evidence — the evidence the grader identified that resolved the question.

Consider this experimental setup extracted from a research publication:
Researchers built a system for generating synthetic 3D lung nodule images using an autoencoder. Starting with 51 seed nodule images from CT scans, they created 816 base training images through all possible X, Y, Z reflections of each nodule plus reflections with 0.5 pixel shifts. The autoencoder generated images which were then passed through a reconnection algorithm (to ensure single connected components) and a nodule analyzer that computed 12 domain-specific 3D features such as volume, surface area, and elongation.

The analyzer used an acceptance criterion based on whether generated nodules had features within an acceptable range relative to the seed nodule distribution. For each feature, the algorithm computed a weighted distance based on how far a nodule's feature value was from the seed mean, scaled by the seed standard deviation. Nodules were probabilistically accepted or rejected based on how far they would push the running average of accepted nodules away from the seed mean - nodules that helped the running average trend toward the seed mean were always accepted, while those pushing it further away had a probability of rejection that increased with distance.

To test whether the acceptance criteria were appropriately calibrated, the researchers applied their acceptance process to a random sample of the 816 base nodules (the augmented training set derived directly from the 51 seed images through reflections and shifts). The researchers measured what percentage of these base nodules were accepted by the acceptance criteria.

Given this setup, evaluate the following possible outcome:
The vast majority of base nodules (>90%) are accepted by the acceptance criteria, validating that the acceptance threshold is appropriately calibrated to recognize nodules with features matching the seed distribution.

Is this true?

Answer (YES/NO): YES